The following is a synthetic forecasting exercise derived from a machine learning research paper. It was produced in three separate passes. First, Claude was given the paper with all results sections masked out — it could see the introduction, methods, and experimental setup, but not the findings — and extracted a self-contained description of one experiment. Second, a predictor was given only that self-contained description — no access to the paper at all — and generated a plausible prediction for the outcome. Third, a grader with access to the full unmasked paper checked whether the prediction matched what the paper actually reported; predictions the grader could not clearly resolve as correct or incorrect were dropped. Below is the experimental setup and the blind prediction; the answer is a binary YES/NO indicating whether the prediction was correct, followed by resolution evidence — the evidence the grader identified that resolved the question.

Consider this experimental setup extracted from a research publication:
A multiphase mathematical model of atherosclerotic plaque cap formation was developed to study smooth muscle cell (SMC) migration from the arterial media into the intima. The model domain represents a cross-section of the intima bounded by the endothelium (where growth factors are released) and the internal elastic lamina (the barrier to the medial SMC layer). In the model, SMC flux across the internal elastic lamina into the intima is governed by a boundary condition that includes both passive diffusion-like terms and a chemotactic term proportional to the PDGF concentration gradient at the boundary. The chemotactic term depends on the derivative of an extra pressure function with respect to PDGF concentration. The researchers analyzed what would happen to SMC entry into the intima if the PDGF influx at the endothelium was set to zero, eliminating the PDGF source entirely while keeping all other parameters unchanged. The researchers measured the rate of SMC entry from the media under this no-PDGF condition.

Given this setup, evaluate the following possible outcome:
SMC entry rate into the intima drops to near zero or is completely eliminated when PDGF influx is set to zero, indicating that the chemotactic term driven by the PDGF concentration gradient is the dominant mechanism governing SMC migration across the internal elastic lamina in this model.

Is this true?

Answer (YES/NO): YES